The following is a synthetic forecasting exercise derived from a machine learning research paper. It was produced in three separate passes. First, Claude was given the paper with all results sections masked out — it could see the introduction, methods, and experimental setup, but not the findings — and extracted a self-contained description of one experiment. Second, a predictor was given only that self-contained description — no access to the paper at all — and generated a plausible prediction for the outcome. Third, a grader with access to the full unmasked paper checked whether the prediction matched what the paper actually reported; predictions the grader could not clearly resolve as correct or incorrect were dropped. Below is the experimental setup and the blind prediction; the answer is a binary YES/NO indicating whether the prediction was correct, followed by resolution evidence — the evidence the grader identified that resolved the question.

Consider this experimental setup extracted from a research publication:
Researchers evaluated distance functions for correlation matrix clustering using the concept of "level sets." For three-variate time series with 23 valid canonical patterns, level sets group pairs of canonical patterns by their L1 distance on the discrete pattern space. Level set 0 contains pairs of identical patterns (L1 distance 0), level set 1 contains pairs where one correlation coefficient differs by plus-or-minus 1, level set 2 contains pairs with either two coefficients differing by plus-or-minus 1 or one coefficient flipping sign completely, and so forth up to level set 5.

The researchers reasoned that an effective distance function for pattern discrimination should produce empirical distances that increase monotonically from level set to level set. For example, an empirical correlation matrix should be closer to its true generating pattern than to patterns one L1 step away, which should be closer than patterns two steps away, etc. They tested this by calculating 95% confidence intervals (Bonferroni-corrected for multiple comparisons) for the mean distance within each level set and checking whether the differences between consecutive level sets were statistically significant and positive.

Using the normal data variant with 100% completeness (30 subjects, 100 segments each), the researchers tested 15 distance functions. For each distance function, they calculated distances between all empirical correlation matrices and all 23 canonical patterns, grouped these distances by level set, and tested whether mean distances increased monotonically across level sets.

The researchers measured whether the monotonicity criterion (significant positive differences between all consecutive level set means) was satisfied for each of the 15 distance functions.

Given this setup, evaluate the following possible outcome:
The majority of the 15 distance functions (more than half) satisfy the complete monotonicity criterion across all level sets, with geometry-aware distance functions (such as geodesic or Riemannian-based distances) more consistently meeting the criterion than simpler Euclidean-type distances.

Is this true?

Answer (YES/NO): NO